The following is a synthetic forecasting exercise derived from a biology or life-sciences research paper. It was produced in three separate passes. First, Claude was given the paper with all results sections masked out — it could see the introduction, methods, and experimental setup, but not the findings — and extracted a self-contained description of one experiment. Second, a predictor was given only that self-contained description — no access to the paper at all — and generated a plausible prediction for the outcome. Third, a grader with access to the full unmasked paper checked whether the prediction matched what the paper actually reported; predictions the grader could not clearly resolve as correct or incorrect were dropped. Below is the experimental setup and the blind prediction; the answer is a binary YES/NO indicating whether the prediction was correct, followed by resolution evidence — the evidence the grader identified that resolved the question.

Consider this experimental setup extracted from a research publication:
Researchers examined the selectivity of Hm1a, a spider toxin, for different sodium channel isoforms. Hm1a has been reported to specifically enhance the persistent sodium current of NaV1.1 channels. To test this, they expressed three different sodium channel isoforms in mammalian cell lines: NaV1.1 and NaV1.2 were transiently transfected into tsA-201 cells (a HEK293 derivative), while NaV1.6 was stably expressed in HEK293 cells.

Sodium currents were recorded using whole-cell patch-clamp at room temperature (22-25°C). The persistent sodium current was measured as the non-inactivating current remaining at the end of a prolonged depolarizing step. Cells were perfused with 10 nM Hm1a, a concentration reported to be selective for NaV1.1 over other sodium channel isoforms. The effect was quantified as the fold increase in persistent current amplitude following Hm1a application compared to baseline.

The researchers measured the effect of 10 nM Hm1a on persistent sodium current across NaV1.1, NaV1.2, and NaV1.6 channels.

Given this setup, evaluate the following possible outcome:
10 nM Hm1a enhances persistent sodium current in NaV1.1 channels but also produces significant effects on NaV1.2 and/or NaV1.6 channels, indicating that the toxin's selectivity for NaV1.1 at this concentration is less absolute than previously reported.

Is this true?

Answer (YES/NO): NO